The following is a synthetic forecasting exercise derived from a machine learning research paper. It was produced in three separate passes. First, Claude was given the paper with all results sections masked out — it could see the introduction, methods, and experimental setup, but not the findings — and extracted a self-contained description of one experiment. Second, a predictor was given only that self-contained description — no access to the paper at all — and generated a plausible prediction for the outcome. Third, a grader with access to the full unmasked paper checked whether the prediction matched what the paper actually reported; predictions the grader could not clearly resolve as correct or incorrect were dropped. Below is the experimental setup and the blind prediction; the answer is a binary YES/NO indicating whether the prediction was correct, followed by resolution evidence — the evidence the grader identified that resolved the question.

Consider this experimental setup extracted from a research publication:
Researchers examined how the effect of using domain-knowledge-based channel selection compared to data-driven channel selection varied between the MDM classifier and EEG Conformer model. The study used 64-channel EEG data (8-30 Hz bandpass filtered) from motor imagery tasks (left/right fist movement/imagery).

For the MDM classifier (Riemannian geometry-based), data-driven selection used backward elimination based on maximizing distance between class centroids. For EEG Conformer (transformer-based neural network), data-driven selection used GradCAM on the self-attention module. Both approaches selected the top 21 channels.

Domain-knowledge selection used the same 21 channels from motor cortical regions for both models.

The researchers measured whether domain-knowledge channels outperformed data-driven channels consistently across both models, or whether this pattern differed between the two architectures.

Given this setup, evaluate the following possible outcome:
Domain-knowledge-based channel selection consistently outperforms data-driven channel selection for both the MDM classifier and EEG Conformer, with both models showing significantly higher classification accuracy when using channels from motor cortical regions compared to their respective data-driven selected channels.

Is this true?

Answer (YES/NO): NO